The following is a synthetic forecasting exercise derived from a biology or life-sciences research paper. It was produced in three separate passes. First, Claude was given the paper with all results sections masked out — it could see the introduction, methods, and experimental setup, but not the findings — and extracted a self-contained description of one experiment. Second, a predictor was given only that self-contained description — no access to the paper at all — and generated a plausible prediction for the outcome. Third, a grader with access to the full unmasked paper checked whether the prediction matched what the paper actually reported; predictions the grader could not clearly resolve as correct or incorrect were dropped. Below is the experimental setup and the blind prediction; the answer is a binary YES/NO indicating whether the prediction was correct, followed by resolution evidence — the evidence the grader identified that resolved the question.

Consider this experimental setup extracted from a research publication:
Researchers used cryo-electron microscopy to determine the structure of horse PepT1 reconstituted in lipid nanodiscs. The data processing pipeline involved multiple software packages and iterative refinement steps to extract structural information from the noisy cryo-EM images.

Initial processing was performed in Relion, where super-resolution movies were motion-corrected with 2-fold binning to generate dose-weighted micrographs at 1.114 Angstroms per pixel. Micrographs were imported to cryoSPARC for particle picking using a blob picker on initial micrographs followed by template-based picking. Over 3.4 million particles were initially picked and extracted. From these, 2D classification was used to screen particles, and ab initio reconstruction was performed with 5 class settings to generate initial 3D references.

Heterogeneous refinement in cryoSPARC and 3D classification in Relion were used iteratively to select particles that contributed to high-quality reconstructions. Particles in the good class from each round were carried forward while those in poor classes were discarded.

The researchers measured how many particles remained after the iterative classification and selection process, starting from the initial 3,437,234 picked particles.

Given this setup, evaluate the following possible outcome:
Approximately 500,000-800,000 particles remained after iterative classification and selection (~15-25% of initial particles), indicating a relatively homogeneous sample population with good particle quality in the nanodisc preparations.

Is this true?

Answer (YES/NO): NO